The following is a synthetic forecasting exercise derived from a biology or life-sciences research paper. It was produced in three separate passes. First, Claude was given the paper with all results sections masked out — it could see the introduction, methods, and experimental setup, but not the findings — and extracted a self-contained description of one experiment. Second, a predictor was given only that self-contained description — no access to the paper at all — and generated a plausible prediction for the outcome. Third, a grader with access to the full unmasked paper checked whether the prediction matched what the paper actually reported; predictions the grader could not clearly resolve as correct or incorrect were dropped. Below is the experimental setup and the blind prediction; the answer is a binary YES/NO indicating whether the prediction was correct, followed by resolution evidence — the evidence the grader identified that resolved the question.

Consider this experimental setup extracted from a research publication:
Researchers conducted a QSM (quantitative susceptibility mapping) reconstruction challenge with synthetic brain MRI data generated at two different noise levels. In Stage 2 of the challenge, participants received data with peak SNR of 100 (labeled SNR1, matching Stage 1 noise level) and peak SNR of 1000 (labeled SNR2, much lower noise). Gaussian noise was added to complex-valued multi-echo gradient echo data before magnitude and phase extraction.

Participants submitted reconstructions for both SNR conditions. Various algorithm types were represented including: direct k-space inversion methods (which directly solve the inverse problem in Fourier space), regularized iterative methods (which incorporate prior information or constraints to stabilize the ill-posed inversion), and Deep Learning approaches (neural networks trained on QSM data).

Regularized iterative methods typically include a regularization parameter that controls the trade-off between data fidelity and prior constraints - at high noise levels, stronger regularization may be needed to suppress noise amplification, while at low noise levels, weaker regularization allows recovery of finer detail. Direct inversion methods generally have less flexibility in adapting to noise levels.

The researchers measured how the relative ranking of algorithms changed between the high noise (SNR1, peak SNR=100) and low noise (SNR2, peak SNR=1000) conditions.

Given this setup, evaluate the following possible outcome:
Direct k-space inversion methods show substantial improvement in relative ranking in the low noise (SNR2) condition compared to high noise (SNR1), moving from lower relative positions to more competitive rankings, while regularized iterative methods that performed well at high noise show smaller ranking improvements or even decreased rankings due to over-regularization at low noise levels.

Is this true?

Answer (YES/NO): NO